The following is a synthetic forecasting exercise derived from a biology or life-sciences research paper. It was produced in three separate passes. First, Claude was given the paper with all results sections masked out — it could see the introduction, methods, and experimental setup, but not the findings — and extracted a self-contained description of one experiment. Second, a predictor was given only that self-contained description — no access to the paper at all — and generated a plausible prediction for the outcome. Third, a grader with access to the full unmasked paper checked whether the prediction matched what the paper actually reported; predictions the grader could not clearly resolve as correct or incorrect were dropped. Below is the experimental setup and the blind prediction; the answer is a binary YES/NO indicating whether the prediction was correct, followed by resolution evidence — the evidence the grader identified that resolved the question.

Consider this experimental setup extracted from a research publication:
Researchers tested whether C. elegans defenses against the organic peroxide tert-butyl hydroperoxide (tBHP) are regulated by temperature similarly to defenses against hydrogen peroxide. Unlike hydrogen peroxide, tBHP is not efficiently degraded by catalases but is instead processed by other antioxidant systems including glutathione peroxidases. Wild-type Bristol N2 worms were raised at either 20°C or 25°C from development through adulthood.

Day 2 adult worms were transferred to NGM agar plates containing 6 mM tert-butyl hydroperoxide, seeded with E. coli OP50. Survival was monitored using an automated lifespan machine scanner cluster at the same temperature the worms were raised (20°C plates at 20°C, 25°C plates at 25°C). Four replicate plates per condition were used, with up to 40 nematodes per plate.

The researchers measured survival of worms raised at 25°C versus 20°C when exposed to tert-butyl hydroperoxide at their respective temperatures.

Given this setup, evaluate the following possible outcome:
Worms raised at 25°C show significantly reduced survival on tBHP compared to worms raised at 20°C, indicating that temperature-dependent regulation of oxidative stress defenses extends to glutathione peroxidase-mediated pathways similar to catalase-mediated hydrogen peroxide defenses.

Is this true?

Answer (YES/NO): NO